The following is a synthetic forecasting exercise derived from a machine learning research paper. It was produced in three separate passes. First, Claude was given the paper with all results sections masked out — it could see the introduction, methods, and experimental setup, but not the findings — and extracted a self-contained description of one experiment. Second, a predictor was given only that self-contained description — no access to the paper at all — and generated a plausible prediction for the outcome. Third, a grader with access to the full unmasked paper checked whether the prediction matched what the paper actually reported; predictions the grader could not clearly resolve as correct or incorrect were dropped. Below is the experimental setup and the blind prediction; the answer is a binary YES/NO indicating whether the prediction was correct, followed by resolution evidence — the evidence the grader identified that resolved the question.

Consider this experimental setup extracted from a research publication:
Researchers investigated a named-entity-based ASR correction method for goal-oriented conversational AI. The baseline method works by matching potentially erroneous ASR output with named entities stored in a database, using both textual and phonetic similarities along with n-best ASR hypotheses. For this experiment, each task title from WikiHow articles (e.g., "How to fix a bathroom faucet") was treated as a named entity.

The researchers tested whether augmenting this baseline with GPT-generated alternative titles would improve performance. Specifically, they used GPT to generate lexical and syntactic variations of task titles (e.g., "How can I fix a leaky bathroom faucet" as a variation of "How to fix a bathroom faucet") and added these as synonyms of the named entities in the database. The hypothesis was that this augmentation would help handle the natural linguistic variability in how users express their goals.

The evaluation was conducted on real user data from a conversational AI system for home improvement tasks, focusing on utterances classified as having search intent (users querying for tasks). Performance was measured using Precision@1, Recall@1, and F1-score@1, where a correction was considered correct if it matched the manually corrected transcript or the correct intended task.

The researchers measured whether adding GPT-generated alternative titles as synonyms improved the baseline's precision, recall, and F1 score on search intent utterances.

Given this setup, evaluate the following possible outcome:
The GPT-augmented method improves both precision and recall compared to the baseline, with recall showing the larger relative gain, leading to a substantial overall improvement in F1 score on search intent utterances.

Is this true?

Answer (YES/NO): NO